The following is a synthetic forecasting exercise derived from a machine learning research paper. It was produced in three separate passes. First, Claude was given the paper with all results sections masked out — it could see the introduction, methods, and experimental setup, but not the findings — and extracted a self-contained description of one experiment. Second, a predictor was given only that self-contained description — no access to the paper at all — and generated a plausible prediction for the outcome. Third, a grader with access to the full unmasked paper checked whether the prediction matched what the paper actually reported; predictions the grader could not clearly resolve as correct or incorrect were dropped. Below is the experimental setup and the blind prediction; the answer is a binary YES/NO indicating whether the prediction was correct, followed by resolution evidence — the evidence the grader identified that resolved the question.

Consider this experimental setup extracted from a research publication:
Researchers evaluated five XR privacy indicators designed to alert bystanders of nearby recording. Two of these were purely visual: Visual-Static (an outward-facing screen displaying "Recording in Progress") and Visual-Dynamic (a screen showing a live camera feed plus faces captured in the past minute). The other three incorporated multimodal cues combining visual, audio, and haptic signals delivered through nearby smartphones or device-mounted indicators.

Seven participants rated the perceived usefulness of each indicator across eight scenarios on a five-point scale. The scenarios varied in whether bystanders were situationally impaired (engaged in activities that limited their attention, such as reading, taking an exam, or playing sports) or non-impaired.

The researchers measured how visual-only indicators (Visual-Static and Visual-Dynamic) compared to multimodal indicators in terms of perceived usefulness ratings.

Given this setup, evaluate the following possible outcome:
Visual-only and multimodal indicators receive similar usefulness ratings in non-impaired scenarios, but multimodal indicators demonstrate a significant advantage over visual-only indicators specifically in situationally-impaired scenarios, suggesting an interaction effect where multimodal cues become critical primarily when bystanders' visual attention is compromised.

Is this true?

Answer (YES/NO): NO